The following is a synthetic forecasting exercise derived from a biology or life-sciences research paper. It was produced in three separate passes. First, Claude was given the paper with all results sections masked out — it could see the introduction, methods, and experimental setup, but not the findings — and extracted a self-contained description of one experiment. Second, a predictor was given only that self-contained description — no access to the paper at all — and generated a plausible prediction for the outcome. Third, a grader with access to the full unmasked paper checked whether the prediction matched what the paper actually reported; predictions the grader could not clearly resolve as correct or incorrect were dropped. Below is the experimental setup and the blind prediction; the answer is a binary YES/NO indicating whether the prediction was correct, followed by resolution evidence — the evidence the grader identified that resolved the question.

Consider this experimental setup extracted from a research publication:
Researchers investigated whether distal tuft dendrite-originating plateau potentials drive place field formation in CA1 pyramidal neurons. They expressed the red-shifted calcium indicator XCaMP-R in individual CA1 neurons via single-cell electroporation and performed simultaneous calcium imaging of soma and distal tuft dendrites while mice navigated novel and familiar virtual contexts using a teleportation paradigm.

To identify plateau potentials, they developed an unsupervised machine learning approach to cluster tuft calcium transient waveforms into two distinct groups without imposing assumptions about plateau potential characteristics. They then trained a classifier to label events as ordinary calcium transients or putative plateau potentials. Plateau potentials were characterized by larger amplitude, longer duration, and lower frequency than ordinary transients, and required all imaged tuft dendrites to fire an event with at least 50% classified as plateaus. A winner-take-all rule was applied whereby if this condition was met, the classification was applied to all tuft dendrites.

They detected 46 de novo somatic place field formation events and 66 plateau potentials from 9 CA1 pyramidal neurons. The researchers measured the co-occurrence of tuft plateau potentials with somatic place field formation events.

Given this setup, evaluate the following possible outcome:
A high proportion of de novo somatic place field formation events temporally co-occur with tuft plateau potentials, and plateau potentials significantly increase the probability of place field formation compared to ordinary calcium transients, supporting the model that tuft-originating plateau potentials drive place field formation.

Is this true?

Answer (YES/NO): NO